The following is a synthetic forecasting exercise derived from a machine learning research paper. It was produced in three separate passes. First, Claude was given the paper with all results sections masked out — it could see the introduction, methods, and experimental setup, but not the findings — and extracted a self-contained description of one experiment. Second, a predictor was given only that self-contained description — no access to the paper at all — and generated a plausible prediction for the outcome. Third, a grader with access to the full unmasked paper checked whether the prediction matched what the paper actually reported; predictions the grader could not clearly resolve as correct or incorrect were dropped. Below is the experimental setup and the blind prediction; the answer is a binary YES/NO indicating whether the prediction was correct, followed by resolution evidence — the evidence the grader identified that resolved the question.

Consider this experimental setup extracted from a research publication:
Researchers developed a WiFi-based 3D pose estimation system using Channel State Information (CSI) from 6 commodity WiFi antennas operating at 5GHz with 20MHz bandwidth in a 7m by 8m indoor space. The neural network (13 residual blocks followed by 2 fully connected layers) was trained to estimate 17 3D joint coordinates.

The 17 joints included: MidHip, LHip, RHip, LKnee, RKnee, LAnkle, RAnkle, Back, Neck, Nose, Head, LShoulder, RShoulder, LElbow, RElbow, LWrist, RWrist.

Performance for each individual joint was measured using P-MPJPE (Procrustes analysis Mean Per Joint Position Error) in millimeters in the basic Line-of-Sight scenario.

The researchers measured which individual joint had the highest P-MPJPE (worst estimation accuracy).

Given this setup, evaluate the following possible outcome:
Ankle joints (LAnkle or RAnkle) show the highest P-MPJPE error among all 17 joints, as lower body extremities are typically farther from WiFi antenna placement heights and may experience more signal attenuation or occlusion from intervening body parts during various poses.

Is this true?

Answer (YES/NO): NO